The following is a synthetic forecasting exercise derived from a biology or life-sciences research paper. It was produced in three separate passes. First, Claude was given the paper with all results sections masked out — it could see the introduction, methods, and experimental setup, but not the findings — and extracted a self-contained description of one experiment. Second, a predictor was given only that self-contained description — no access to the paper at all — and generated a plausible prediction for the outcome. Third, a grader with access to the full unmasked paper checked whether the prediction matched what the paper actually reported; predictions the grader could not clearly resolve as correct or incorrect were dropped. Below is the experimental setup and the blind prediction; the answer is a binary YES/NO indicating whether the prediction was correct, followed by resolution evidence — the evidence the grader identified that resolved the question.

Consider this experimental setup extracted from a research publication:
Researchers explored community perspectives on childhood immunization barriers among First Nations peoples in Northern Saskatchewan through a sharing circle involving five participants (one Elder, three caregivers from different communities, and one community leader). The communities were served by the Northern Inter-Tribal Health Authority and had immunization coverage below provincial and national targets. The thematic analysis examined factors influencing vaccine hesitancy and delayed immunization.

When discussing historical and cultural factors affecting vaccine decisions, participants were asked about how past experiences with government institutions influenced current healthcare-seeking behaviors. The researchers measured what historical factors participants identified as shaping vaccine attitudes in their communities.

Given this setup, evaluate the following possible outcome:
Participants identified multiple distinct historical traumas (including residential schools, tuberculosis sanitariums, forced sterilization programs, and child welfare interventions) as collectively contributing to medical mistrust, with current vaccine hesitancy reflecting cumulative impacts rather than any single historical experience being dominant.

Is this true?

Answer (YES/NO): NO